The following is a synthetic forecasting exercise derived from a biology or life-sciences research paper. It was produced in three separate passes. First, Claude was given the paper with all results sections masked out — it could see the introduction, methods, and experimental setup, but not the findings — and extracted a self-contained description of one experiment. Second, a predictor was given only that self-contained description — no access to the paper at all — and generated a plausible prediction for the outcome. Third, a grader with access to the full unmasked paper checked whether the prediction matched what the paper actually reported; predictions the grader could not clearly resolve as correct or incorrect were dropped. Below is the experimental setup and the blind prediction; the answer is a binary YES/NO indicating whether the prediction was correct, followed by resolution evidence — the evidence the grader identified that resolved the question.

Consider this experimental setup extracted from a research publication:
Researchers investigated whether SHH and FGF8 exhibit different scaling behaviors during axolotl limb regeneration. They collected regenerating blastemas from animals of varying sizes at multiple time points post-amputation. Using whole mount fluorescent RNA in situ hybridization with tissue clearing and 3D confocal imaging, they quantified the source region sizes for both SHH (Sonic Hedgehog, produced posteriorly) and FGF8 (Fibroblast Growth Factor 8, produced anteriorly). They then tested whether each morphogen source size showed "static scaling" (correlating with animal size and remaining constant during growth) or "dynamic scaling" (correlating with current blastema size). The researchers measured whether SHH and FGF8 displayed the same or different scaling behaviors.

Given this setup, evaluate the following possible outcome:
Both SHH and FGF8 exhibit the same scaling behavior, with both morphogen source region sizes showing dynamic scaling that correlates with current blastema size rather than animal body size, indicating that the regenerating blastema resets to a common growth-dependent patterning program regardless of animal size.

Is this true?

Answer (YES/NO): NO